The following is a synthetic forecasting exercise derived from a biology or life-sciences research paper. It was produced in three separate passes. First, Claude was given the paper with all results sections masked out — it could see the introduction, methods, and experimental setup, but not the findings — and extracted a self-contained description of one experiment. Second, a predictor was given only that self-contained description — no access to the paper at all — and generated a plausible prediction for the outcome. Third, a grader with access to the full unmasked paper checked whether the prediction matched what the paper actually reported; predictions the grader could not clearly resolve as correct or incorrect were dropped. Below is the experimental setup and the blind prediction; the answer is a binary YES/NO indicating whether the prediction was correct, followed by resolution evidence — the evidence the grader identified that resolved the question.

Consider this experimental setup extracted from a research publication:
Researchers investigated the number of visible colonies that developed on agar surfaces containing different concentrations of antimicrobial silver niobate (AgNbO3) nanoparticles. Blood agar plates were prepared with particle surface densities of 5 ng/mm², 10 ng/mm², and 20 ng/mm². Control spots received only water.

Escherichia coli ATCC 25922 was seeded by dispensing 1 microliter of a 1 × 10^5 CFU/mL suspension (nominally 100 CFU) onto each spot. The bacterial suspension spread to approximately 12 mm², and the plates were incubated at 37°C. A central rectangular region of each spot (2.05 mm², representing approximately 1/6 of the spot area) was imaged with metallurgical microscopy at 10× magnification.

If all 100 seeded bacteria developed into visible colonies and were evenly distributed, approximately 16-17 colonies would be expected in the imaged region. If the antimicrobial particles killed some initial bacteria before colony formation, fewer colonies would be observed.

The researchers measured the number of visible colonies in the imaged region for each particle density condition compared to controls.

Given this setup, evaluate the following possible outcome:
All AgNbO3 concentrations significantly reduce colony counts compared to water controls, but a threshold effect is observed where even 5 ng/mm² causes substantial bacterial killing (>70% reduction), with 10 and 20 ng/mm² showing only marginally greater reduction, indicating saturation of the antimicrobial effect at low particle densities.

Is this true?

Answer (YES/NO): NO